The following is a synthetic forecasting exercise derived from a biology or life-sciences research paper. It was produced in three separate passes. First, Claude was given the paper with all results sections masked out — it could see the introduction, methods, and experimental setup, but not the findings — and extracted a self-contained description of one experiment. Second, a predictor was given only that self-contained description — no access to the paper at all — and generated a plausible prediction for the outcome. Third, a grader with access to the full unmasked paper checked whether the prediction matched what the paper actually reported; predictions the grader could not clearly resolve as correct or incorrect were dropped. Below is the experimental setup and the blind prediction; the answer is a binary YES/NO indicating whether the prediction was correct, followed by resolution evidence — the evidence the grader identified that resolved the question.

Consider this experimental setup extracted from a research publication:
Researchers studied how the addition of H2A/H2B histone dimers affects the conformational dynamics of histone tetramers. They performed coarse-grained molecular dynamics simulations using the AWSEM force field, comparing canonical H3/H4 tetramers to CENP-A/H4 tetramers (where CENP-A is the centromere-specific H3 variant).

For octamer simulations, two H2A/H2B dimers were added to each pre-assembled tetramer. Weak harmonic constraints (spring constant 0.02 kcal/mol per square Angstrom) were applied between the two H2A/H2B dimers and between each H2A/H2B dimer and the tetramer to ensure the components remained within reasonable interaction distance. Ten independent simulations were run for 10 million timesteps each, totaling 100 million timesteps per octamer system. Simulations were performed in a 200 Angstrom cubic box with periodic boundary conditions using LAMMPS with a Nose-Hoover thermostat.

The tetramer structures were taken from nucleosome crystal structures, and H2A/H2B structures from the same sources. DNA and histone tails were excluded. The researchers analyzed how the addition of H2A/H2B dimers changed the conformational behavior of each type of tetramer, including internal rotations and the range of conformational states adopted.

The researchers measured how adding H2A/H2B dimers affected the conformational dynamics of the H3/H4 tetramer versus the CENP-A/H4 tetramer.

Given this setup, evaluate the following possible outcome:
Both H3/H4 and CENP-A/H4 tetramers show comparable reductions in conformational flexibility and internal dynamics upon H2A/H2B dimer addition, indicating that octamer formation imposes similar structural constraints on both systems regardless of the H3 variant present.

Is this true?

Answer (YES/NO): NO